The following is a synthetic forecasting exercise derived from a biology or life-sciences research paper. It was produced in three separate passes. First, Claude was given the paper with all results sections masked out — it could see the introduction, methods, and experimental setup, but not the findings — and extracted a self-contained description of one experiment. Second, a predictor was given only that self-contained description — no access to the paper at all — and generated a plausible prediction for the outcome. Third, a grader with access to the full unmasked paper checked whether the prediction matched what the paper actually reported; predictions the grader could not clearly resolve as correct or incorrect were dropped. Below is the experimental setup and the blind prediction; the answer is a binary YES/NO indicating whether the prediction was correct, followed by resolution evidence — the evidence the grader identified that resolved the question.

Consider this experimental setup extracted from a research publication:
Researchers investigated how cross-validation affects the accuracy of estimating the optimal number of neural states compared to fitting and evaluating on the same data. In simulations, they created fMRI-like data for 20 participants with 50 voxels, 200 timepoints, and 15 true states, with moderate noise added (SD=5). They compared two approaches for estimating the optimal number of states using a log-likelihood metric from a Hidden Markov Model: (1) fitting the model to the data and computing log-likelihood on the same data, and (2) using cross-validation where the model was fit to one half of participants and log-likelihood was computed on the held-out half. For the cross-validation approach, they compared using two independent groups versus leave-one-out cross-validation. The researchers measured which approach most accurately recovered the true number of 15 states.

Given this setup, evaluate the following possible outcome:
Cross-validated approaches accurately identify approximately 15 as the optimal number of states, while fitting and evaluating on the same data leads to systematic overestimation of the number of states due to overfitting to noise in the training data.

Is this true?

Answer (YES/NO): NO